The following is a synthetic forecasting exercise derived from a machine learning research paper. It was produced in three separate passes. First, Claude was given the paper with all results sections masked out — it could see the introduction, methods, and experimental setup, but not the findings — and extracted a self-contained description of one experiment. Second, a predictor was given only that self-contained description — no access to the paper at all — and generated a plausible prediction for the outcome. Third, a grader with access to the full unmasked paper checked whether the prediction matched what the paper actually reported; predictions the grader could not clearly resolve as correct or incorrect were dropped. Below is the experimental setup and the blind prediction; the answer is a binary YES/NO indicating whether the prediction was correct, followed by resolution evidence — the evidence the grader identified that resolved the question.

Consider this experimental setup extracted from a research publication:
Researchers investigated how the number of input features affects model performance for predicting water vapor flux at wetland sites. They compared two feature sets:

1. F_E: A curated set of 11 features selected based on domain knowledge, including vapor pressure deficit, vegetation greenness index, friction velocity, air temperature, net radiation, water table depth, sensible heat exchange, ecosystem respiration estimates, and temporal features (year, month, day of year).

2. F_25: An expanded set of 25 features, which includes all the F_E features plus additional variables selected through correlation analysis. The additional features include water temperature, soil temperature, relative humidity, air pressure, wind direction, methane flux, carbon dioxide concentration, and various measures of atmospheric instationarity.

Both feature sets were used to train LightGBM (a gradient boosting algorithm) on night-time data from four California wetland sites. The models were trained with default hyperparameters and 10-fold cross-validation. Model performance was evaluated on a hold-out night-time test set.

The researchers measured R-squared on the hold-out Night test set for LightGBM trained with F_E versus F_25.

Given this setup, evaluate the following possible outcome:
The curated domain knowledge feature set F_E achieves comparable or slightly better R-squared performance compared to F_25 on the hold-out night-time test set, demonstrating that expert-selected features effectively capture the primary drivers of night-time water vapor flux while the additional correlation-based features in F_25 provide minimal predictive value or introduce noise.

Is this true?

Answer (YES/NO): NO